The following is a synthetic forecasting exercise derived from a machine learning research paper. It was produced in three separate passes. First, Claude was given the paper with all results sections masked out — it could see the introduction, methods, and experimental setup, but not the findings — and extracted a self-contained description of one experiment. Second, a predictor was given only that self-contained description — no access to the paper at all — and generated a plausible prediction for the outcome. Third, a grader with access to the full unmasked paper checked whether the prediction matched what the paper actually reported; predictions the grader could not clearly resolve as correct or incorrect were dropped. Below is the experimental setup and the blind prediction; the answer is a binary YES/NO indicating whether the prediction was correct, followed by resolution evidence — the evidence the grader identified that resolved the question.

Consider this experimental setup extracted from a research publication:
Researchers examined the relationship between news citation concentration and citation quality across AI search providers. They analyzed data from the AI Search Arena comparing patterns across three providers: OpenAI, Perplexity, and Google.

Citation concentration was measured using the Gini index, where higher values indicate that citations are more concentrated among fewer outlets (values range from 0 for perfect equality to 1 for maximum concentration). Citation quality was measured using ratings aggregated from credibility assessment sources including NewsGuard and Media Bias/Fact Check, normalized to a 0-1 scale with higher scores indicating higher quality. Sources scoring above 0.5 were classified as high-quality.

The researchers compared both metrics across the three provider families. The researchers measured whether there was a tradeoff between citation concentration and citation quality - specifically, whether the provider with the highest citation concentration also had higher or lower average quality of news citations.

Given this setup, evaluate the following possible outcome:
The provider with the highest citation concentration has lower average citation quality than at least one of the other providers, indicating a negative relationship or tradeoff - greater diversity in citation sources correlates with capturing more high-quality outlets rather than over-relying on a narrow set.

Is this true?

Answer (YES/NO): NO